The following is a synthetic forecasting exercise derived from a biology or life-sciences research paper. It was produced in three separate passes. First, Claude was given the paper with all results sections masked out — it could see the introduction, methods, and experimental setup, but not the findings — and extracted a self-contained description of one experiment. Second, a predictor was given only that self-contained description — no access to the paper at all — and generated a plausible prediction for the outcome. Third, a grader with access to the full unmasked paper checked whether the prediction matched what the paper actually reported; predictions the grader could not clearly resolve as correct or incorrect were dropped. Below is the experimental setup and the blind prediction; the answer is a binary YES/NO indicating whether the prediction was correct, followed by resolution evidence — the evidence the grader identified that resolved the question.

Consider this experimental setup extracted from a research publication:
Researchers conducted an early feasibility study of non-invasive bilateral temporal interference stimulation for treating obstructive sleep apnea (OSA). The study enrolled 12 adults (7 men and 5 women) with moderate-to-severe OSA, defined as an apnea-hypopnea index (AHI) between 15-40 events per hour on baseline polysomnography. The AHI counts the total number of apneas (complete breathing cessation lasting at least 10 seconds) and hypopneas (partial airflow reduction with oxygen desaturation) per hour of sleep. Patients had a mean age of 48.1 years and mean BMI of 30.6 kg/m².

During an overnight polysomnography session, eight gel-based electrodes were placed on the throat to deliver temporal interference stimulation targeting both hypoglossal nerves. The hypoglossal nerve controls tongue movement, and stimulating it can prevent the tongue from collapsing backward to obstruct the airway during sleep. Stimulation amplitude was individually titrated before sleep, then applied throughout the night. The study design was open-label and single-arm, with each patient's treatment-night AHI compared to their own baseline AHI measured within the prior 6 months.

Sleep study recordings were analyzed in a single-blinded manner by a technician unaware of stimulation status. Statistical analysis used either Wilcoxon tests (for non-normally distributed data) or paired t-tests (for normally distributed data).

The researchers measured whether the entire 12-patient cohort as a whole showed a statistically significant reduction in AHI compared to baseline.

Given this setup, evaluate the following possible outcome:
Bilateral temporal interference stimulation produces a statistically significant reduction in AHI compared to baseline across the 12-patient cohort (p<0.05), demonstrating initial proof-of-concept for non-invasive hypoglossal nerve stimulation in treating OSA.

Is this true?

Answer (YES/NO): NO